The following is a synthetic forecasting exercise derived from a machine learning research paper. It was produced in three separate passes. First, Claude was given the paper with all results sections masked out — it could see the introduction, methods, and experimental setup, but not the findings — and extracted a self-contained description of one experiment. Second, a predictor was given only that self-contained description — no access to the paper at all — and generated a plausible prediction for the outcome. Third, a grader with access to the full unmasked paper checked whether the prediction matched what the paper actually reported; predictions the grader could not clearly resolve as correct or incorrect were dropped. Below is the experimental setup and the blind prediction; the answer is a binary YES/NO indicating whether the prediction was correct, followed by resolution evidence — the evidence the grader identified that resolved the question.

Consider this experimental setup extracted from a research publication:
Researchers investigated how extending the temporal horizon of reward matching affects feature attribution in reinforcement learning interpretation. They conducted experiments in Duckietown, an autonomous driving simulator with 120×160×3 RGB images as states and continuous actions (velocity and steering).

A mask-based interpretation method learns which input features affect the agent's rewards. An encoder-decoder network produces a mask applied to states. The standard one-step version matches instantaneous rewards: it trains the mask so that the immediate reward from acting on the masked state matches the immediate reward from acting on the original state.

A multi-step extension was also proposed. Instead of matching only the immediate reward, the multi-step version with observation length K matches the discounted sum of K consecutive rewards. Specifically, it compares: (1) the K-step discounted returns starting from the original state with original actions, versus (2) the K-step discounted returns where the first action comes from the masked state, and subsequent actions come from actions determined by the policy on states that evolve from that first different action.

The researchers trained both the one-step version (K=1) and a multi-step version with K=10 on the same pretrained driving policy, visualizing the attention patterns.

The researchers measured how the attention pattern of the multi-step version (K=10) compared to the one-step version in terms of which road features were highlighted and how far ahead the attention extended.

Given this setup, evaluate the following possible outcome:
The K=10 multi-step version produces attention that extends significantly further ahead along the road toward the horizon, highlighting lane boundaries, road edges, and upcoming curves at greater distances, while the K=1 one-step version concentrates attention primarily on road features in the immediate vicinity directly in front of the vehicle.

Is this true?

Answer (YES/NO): YES